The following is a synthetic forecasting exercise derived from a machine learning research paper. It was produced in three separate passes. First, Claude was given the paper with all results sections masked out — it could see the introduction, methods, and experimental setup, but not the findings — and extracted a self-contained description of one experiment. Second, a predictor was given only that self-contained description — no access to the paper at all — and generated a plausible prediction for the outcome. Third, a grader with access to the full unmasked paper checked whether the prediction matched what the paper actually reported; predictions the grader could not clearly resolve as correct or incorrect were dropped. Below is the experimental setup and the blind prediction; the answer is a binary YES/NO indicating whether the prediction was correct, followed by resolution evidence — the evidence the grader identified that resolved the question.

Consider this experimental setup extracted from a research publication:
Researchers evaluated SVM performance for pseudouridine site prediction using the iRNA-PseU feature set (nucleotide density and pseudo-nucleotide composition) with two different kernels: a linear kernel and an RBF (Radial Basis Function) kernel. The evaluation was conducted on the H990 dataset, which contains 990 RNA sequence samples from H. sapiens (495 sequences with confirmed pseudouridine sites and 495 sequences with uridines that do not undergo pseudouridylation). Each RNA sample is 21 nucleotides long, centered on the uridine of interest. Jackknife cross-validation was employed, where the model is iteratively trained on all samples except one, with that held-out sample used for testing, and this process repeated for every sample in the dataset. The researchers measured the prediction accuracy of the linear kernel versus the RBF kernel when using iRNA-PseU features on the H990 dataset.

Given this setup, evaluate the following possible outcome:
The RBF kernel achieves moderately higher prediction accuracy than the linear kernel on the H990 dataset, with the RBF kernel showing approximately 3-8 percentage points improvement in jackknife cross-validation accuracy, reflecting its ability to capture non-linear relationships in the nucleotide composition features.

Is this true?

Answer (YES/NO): NO